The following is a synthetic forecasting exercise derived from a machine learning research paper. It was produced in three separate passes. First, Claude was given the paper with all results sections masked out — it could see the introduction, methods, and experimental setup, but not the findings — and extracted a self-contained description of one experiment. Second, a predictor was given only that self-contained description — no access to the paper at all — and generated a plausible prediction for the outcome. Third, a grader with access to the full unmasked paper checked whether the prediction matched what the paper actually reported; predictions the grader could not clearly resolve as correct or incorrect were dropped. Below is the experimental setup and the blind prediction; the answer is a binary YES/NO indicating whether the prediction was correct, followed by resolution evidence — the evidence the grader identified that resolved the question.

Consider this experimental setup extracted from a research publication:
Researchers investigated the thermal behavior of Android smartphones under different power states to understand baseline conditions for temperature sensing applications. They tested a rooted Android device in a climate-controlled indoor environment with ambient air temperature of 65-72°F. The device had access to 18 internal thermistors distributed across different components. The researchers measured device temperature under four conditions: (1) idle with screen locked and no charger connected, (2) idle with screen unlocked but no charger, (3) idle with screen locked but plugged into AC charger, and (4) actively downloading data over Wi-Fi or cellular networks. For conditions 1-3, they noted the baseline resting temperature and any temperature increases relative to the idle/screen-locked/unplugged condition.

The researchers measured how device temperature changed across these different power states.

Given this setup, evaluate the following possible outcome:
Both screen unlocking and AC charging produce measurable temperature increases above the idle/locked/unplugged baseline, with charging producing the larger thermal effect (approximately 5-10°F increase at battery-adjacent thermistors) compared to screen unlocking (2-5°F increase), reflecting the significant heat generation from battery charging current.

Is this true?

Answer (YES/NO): NO